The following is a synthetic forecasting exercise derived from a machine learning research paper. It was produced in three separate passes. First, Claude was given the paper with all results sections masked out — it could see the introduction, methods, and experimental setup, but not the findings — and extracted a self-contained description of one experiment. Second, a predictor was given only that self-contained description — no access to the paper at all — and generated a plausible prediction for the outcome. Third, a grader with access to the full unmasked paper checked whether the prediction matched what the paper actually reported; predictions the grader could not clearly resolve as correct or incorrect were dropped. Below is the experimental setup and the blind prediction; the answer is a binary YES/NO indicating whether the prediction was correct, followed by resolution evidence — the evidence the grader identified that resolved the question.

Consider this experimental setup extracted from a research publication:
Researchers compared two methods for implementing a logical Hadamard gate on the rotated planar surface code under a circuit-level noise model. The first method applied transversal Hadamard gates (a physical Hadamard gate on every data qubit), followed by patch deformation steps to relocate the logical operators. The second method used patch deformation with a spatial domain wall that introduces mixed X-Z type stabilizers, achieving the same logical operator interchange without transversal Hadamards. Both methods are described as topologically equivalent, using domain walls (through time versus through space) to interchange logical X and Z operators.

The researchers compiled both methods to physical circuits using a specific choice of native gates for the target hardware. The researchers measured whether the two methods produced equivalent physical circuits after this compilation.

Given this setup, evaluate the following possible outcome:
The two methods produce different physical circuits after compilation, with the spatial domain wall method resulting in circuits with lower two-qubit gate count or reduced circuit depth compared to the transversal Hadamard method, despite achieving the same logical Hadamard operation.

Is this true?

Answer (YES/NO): NO